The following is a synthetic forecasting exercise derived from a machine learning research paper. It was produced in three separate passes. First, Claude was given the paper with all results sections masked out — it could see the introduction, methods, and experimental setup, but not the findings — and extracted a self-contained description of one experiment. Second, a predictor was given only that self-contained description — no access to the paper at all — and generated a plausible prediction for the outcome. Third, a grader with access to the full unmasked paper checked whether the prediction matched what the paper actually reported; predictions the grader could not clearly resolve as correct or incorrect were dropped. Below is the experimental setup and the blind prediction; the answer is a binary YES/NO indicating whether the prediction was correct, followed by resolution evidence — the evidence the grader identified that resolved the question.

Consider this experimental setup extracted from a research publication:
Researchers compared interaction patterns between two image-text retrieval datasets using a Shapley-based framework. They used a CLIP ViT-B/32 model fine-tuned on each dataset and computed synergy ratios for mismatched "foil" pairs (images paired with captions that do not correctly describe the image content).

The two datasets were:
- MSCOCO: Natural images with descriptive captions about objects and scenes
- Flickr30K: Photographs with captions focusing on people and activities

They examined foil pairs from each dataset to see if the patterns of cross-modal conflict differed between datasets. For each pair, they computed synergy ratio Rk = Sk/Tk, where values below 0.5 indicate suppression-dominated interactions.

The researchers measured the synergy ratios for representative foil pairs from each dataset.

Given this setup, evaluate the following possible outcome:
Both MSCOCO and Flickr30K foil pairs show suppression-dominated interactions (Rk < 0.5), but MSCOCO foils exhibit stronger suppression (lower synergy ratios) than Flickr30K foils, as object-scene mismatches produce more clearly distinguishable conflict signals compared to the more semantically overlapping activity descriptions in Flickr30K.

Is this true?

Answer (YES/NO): YES